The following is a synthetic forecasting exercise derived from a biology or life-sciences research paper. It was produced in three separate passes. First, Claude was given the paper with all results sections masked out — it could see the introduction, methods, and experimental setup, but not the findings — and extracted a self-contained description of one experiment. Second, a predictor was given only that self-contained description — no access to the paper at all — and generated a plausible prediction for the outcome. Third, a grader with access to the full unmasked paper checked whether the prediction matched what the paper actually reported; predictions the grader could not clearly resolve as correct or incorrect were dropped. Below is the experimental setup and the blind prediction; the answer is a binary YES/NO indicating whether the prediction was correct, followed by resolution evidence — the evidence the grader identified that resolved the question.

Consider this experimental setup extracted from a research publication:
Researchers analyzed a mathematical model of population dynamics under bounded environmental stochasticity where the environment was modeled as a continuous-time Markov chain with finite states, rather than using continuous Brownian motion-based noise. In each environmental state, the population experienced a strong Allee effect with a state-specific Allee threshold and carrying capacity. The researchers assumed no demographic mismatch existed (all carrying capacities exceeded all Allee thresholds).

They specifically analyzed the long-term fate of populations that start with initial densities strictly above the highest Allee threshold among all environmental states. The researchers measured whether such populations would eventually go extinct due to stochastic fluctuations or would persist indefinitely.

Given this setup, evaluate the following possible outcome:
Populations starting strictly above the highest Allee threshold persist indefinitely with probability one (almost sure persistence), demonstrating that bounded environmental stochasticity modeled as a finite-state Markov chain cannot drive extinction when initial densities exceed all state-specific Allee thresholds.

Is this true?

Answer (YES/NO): YES